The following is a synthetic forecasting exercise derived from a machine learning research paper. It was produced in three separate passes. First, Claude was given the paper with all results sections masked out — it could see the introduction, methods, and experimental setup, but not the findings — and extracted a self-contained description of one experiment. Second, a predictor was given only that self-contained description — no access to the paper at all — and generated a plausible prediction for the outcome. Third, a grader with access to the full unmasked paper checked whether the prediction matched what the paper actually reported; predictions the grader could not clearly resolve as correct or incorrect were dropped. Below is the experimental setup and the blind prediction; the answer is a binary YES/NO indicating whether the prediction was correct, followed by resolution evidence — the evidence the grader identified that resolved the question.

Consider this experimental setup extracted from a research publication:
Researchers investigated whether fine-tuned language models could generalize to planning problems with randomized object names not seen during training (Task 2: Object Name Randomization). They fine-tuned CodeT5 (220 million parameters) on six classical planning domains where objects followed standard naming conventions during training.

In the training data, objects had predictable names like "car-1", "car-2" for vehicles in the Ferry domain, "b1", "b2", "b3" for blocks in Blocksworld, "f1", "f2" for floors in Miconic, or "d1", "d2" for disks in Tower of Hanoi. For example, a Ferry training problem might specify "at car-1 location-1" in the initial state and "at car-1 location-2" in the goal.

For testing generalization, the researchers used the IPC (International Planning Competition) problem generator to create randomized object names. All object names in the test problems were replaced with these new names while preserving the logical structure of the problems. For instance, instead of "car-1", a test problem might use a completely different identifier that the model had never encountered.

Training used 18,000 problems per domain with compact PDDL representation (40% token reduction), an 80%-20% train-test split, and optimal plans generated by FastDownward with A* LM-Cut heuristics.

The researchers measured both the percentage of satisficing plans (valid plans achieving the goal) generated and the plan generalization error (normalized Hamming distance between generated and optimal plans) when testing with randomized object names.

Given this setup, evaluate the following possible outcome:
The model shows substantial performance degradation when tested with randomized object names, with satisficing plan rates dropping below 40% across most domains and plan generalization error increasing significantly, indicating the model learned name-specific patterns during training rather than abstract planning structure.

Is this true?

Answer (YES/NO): NO